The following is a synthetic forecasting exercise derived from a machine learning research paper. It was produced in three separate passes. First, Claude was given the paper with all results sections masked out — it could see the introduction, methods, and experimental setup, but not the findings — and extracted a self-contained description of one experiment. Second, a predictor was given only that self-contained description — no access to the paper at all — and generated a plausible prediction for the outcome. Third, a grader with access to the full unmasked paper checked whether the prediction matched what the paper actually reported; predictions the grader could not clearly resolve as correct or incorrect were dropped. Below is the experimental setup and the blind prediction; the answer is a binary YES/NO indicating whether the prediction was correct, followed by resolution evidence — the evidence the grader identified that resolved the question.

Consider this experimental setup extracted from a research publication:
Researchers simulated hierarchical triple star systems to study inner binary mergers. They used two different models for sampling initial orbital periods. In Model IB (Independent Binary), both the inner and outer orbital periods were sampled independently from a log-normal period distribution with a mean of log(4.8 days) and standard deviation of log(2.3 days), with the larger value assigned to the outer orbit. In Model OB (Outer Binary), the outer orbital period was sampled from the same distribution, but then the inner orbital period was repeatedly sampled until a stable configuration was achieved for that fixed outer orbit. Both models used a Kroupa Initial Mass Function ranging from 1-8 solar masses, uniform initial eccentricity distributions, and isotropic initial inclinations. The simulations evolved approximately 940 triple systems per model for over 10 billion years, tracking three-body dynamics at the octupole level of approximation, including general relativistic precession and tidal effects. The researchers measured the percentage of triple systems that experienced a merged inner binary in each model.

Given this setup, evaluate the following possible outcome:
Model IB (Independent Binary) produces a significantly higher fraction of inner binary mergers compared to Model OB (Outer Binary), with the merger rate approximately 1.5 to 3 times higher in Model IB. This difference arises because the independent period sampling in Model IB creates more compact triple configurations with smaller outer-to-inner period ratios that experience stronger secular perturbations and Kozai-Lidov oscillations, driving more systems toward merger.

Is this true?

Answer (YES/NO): NO